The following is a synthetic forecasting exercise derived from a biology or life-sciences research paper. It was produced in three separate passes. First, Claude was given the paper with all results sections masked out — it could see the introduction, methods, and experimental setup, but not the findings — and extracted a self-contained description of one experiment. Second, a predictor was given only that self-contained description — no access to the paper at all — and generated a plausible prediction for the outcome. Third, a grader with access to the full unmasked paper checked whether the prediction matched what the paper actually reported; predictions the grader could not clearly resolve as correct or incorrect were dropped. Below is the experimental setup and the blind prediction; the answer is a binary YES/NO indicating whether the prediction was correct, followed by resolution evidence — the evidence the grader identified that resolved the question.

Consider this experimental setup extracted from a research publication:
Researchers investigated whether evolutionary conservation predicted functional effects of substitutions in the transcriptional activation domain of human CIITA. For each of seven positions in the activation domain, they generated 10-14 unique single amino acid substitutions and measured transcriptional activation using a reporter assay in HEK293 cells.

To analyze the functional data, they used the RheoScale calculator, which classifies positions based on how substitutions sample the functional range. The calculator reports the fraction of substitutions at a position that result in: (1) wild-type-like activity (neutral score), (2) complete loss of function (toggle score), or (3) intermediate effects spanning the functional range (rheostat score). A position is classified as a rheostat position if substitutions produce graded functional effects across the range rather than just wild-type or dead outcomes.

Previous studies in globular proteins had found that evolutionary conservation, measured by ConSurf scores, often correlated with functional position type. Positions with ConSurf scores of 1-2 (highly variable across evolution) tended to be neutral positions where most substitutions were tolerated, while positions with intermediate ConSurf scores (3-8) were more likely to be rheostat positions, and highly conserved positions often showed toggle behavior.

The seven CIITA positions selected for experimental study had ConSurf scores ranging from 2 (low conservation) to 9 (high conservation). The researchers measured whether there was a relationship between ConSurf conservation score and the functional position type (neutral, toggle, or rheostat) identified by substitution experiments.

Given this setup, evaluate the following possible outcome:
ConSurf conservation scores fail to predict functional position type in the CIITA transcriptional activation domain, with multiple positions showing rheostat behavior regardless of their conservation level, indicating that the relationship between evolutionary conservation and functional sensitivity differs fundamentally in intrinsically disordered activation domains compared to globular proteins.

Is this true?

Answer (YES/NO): YES